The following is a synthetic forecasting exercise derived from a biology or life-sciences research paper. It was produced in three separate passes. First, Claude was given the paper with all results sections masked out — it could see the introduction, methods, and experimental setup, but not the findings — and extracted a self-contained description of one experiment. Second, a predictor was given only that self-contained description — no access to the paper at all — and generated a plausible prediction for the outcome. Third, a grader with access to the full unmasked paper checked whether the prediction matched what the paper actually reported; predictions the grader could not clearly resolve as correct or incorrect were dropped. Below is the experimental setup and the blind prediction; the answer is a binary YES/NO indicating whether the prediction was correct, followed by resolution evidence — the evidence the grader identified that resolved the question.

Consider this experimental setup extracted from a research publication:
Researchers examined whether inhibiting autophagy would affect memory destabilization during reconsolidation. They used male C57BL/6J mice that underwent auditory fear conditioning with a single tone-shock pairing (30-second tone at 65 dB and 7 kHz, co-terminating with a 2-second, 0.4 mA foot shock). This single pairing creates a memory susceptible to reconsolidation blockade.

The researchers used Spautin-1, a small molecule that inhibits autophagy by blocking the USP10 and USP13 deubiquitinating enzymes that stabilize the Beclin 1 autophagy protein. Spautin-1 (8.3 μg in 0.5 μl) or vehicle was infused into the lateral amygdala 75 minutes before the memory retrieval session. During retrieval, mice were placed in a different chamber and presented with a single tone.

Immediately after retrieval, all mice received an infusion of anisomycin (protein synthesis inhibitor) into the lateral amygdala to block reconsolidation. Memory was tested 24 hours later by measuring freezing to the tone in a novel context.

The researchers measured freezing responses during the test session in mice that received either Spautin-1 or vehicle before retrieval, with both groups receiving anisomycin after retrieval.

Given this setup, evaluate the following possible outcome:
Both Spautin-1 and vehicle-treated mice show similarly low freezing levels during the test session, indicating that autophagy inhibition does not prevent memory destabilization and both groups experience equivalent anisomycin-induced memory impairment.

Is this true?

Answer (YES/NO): NO